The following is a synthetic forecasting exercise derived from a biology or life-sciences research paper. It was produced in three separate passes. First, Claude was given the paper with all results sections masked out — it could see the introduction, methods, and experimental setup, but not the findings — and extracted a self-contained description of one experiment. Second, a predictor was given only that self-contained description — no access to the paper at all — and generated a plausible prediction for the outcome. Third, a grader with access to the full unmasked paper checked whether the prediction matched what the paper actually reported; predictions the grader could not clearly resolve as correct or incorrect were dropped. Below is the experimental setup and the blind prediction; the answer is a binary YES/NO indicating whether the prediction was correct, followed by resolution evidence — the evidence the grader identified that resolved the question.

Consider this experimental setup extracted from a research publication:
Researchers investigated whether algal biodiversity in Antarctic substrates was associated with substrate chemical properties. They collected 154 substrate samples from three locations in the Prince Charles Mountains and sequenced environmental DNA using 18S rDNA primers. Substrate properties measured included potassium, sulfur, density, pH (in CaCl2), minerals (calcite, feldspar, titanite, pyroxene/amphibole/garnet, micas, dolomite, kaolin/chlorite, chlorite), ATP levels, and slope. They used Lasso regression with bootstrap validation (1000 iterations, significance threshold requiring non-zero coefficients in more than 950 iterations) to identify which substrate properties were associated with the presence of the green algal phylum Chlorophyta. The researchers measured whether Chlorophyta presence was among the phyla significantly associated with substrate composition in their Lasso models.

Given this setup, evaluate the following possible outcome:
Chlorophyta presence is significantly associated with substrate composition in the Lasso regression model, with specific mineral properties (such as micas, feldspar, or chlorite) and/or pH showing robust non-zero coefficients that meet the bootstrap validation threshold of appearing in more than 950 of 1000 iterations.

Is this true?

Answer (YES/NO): YES